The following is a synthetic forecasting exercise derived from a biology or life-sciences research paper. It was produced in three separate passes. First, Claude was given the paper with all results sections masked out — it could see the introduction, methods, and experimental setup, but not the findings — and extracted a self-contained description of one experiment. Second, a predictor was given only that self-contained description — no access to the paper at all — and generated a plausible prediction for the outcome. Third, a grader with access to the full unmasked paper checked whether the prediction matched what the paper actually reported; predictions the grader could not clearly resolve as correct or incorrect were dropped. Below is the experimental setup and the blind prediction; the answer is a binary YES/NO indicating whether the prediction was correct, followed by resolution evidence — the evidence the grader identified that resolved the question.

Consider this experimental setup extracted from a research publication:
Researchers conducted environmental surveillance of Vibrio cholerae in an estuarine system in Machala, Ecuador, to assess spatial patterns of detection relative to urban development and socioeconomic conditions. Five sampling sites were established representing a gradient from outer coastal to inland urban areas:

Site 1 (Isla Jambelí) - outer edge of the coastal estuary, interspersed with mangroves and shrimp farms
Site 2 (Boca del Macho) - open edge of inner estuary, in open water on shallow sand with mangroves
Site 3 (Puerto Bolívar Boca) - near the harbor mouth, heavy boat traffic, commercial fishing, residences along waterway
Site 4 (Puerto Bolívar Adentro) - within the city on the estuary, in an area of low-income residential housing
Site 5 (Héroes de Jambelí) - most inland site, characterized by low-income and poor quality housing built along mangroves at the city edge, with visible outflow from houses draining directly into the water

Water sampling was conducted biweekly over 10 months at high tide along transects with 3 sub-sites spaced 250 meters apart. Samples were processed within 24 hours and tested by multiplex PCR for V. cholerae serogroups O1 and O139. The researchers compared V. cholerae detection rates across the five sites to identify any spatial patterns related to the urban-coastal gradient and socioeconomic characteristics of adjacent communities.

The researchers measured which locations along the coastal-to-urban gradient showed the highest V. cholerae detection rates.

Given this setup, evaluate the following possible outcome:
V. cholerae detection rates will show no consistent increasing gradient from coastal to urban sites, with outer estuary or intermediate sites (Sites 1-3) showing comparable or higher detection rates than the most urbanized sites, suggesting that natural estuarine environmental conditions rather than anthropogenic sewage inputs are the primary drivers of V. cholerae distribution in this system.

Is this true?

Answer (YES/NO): NO